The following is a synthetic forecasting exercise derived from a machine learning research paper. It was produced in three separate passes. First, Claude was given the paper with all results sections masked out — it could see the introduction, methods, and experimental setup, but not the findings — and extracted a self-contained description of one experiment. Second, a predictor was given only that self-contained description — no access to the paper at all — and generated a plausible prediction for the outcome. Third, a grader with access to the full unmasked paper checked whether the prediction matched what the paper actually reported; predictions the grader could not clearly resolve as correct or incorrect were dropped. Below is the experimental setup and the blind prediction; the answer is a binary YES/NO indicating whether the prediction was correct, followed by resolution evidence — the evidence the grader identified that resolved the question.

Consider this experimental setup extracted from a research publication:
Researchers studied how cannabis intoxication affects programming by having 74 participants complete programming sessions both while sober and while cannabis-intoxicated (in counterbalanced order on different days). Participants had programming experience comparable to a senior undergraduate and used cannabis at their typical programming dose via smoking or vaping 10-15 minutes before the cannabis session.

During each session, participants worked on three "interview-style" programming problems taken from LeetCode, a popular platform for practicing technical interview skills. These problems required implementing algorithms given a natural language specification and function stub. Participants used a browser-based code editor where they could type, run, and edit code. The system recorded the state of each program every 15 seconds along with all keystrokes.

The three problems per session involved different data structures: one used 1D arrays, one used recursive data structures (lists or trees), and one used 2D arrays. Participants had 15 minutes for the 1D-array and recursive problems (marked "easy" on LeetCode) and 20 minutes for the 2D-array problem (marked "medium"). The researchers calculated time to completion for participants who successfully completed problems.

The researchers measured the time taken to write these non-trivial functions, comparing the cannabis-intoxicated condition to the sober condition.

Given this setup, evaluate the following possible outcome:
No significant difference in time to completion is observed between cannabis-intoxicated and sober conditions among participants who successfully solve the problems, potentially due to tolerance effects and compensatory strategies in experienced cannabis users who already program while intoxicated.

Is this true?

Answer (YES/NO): NO